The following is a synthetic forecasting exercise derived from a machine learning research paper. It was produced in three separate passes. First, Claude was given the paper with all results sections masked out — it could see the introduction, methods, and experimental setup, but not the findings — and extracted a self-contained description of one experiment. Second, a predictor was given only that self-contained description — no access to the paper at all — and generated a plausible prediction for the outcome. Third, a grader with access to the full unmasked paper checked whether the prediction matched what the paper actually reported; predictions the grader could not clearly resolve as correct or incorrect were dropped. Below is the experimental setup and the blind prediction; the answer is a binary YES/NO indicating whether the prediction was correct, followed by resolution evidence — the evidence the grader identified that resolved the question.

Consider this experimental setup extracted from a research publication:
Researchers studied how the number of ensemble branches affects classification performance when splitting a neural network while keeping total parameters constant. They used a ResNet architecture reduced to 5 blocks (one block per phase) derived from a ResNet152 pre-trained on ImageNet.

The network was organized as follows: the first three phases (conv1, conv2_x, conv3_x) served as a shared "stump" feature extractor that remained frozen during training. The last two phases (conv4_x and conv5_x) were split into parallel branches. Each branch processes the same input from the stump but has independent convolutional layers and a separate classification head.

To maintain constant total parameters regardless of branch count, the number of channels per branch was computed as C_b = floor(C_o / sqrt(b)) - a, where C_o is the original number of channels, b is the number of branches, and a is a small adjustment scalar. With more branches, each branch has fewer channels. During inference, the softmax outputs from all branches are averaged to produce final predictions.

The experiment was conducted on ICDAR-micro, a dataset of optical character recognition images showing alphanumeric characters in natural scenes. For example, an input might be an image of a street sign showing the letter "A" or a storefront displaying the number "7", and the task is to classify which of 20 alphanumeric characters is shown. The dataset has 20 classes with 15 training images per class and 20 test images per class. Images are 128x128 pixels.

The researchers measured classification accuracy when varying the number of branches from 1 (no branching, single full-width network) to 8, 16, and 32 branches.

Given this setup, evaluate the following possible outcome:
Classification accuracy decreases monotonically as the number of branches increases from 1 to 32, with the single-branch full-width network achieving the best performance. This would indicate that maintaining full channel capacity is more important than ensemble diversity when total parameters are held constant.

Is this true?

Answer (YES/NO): NO